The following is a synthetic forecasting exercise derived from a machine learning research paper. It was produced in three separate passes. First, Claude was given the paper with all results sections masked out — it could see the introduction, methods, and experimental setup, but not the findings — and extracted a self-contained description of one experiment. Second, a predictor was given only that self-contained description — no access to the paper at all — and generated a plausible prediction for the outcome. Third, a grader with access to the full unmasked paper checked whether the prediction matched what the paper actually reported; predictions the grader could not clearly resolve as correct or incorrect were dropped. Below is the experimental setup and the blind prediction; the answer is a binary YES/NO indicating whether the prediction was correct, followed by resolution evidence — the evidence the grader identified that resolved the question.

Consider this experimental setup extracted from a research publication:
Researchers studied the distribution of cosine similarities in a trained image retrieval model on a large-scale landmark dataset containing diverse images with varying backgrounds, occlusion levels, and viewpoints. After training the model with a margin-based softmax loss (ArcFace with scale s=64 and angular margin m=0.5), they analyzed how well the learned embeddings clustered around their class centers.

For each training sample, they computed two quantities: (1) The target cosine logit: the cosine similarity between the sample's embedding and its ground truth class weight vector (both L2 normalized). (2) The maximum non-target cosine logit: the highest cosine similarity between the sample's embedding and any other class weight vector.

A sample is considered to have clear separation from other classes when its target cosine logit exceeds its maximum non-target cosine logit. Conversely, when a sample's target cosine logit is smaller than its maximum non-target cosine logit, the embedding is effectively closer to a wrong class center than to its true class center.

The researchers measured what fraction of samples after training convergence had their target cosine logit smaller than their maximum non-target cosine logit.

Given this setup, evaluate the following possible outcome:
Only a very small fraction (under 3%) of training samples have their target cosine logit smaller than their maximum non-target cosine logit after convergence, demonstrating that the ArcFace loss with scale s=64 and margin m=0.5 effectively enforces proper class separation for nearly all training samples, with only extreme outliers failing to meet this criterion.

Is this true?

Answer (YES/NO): NO